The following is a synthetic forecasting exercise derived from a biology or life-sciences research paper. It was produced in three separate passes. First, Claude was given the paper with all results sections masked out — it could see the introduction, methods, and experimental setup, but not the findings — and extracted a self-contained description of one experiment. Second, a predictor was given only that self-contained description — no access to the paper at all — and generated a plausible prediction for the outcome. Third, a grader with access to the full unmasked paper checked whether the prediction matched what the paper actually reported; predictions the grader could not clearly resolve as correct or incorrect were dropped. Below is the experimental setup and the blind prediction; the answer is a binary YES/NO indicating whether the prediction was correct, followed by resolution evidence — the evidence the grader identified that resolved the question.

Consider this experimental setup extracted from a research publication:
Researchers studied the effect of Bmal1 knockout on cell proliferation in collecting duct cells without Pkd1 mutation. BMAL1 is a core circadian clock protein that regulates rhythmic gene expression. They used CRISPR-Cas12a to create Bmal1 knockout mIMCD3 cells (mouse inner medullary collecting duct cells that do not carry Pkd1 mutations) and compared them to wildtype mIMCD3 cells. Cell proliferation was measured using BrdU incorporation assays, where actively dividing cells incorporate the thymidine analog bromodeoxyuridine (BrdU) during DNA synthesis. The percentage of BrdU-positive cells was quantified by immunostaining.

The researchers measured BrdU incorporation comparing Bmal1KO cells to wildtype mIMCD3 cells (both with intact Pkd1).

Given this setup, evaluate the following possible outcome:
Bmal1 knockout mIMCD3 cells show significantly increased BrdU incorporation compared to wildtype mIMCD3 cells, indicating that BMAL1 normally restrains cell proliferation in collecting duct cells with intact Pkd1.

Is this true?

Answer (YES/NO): NO